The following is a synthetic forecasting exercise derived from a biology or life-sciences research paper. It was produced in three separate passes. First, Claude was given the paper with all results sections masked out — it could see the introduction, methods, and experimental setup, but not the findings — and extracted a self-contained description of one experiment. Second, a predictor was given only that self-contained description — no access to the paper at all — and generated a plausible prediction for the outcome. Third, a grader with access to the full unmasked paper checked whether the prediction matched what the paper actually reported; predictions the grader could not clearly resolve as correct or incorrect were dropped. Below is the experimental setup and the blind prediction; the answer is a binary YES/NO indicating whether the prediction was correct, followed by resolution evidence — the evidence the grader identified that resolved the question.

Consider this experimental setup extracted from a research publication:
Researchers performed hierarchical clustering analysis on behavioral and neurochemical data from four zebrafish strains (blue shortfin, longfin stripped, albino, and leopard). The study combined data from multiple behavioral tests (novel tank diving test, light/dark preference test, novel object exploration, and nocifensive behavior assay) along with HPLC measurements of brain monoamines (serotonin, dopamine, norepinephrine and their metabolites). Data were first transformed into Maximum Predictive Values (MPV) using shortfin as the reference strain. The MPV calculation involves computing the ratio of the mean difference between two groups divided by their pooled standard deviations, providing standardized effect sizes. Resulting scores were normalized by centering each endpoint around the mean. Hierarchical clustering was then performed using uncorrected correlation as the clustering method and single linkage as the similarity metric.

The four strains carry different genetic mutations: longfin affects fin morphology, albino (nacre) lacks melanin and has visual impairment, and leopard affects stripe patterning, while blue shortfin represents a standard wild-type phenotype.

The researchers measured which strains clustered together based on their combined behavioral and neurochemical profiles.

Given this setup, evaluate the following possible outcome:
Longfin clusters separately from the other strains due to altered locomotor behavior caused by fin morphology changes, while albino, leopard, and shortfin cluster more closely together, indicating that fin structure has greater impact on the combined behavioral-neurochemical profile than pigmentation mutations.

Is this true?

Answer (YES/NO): NO